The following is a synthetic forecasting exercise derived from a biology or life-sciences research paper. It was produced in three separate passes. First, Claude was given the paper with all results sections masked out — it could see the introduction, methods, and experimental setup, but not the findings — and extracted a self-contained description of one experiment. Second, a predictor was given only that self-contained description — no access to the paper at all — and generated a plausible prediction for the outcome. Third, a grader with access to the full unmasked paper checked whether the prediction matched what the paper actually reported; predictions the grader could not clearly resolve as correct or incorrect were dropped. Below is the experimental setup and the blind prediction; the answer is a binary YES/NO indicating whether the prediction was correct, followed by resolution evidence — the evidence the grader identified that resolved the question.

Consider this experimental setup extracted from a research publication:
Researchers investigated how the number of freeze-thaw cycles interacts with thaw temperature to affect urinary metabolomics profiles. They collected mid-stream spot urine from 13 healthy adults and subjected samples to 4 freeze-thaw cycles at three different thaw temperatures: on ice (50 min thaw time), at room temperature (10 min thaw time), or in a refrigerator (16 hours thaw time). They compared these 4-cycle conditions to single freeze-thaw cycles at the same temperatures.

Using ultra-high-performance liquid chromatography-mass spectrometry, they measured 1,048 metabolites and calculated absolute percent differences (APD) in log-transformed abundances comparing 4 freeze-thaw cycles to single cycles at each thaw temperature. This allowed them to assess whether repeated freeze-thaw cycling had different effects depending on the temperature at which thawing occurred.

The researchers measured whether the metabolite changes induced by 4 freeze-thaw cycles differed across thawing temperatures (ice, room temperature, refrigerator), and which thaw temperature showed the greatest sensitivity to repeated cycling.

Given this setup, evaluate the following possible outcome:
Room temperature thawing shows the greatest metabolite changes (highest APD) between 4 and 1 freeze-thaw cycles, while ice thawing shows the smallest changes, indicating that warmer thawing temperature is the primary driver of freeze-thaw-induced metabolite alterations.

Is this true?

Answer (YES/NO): NO